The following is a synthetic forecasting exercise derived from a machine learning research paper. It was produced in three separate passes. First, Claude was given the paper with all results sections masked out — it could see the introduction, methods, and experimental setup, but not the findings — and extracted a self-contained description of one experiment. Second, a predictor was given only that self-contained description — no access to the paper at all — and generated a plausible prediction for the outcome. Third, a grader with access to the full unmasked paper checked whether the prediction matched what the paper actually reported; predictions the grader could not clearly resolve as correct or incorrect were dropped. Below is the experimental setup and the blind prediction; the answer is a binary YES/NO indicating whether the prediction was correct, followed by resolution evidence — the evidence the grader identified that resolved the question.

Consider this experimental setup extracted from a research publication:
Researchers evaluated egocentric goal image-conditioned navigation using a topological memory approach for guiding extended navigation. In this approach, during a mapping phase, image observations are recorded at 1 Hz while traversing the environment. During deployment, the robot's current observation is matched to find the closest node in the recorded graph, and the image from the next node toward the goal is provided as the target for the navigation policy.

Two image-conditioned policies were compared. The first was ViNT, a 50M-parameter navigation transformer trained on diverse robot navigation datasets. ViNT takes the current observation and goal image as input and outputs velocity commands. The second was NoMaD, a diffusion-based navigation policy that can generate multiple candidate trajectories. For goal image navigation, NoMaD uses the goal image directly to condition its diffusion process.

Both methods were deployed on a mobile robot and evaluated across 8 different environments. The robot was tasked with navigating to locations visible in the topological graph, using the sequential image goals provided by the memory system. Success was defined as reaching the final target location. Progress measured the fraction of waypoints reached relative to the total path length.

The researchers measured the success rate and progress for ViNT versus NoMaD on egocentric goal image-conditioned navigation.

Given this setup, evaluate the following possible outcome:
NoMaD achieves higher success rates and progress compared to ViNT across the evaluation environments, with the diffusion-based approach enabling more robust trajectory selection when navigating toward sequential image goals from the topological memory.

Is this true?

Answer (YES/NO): YES